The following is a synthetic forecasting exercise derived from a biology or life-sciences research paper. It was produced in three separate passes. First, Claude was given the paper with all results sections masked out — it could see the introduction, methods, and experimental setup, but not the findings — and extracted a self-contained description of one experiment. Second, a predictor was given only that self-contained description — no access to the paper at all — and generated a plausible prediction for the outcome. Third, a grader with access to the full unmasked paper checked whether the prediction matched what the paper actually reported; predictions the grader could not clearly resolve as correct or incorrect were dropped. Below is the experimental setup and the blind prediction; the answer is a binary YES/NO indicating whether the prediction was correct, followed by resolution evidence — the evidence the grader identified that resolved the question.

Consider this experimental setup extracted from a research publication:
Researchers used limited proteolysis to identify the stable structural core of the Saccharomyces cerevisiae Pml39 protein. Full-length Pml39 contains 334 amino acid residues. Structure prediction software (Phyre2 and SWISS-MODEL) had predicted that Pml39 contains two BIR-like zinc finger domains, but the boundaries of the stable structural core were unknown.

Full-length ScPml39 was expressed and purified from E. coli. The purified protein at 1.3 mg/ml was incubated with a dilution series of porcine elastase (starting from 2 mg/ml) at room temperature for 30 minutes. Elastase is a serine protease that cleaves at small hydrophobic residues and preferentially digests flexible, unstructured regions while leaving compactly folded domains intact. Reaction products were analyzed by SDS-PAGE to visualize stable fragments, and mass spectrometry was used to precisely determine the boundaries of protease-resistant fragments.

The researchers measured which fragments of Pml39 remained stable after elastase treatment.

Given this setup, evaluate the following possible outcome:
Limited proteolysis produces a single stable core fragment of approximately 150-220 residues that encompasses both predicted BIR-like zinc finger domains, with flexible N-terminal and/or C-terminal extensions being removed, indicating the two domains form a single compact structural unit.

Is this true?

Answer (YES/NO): NO